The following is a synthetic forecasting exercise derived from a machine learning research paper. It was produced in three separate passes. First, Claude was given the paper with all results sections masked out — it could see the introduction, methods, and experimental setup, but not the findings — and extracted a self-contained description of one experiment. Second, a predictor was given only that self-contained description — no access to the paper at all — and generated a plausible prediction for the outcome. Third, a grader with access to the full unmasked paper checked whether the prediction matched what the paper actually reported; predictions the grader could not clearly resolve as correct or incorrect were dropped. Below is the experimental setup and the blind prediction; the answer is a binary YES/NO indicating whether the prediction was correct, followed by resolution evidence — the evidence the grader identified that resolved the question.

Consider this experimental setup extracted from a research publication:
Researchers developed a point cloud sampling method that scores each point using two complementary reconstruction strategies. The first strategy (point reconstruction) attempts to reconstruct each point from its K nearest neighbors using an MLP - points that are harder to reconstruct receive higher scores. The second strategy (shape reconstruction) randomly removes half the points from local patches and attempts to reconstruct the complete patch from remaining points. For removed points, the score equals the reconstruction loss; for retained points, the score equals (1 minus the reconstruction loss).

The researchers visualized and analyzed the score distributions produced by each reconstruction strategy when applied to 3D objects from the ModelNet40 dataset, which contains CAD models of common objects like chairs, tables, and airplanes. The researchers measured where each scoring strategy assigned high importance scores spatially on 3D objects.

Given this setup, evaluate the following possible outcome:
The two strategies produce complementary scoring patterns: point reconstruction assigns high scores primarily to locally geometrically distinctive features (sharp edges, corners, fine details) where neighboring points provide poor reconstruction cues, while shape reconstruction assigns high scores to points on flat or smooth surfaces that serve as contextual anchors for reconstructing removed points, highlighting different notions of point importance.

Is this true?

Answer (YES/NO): YES